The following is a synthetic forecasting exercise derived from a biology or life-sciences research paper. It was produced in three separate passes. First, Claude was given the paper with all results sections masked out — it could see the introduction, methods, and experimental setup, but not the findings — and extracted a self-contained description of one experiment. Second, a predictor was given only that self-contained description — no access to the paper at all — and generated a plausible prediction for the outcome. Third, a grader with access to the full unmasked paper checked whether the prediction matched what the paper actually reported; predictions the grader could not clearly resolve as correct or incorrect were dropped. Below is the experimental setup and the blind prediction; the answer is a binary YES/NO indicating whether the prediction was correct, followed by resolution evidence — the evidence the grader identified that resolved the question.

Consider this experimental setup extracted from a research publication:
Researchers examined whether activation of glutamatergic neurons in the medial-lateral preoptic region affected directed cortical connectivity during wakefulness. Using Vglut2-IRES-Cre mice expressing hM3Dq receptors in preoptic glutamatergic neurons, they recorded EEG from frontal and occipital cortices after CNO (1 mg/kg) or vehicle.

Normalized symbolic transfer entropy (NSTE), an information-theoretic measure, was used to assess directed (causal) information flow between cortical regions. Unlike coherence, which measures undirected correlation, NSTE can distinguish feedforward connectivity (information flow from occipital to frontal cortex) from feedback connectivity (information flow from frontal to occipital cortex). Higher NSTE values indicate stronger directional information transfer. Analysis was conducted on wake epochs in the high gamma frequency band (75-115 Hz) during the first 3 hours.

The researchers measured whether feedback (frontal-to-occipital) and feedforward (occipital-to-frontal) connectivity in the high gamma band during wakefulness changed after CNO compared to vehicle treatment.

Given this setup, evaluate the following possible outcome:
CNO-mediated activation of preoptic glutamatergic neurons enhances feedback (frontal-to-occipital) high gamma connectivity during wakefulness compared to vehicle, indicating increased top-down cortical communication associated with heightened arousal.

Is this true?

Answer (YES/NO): NO